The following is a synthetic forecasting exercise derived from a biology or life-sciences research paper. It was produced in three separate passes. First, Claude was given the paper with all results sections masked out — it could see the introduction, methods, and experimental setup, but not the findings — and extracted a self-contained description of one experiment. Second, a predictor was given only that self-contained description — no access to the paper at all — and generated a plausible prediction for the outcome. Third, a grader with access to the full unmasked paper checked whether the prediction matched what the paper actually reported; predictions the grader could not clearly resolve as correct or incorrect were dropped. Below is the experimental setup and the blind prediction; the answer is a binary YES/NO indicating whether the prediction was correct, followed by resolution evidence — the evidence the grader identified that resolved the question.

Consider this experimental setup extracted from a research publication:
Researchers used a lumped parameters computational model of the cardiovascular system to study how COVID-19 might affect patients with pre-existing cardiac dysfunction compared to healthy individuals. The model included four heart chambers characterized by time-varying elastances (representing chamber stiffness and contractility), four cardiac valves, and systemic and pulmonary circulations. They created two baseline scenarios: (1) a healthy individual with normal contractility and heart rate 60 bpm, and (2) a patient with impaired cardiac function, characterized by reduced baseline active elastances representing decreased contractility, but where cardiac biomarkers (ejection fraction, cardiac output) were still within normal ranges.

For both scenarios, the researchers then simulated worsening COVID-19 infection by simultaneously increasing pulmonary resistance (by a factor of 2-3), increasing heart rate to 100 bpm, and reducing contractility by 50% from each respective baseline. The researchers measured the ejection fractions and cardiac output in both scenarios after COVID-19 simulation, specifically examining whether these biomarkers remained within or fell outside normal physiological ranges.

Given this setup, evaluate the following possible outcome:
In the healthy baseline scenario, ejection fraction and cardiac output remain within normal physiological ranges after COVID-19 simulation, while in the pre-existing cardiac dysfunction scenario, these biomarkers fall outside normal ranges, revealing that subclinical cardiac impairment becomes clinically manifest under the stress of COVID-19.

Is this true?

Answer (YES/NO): YES